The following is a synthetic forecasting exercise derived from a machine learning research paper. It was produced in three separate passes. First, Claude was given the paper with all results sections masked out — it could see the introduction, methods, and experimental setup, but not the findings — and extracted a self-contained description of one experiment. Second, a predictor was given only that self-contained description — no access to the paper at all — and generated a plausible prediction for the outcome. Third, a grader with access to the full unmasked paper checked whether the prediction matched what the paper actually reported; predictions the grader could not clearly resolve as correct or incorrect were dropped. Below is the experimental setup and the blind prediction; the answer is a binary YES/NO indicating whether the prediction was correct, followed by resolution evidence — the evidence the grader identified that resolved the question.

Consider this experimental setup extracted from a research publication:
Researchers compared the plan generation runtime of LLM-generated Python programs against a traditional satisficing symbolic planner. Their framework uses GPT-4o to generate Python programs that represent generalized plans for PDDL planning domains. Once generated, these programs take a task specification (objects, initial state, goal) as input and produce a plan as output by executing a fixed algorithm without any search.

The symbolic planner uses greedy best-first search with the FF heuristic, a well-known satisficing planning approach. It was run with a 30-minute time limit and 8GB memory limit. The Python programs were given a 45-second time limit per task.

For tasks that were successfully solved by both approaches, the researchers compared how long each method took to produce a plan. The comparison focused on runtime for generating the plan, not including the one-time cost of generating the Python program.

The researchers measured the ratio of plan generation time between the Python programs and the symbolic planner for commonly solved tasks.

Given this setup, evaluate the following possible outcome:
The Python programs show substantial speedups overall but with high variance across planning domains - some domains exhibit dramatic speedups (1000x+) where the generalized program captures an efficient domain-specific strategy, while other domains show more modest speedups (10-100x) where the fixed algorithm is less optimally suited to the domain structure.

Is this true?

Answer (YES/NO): NO